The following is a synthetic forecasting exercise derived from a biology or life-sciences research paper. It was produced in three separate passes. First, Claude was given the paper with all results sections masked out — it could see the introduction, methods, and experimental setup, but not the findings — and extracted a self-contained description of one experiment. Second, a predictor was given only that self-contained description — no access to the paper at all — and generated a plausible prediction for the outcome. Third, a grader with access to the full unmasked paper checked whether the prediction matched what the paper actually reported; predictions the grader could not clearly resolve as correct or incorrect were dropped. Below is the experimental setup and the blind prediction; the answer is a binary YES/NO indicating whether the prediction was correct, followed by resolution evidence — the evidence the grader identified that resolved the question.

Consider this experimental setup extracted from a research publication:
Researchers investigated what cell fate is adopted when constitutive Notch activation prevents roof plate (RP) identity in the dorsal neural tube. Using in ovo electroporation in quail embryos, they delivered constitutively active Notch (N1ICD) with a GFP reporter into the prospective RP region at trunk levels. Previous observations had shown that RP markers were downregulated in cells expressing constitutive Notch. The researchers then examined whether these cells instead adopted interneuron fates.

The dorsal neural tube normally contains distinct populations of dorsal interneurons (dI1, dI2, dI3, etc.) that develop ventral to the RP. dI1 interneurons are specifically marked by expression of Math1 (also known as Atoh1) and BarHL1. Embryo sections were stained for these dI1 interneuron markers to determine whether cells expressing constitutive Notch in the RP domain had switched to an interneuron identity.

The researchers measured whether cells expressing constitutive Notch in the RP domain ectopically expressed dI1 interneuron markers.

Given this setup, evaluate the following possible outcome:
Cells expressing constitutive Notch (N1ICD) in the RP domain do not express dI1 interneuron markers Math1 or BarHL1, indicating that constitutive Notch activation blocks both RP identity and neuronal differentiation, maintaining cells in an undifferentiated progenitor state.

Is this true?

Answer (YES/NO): NO